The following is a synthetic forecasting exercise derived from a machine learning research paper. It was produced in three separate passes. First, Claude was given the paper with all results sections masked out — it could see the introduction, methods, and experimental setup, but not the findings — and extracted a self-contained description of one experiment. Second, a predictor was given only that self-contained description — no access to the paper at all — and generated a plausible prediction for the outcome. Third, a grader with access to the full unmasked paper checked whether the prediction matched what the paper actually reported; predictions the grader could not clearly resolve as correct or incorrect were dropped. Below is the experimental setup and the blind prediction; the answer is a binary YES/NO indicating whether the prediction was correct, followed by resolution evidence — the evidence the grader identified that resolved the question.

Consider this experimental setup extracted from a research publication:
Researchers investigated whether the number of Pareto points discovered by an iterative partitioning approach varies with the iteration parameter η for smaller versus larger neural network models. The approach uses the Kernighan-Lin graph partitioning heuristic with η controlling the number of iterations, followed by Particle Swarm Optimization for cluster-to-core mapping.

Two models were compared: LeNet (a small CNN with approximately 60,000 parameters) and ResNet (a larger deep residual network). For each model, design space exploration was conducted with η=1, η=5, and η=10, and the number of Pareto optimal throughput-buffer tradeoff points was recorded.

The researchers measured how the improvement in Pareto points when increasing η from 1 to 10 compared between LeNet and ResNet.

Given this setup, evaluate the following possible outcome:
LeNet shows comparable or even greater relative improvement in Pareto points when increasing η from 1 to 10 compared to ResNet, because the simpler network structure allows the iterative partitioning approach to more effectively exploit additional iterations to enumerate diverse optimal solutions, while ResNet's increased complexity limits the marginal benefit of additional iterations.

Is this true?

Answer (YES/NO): NO